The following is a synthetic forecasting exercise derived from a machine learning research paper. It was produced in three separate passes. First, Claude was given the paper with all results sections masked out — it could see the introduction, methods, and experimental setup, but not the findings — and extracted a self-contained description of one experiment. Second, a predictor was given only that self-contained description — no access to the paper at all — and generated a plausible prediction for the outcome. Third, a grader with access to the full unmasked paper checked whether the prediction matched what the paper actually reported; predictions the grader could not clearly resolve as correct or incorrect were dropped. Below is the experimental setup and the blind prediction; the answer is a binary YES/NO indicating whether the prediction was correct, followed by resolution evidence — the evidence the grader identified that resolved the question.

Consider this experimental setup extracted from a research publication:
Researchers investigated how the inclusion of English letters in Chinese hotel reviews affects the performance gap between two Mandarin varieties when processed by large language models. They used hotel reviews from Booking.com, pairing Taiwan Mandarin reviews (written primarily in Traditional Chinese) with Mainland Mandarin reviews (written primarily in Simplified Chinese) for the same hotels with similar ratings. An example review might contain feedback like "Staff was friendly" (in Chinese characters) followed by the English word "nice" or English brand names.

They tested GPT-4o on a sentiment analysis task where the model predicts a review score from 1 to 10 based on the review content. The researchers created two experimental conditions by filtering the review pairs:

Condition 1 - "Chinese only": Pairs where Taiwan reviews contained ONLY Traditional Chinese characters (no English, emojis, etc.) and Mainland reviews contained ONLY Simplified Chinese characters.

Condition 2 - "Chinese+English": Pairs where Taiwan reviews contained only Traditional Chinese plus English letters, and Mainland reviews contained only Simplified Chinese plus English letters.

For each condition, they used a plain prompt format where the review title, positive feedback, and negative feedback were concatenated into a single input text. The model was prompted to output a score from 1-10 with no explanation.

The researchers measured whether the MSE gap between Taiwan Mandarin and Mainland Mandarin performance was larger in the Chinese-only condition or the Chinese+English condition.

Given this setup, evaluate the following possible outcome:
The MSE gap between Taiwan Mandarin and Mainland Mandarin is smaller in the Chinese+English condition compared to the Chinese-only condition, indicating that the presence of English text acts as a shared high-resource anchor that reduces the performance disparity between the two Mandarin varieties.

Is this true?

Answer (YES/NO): YES